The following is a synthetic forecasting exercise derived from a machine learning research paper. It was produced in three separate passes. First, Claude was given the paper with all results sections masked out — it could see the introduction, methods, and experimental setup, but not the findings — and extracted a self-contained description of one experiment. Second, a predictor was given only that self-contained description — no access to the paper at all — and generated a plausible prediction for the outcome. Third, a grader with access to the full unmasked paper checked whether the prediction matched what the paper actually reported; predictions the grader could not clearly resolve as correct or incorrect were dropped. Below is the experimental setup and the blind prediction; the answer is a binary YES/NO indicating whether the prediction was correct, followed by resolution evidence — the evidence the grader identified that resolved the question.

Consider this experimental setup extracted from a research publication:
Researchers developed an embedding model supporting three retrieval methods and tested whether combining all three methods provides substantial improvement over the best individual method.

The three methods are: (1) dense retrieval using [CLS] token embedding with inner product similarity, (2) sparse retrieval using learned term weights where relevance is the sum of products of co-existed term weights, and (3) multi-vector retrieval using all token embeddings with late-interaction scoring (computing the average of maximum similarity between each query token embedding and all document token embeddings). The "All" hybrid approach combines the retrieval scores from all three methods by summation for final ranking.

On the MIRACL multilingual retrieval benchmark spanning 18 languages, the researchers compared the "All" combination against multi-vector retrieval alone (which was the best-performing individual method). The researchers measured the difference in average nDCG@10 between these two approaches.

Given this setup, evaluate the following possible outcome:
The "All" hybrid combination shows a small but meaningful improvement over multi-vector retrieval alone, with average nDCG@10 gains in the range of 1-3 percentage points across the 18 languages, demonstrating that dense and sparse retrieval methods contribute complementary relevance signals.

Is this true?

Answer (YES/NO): YES